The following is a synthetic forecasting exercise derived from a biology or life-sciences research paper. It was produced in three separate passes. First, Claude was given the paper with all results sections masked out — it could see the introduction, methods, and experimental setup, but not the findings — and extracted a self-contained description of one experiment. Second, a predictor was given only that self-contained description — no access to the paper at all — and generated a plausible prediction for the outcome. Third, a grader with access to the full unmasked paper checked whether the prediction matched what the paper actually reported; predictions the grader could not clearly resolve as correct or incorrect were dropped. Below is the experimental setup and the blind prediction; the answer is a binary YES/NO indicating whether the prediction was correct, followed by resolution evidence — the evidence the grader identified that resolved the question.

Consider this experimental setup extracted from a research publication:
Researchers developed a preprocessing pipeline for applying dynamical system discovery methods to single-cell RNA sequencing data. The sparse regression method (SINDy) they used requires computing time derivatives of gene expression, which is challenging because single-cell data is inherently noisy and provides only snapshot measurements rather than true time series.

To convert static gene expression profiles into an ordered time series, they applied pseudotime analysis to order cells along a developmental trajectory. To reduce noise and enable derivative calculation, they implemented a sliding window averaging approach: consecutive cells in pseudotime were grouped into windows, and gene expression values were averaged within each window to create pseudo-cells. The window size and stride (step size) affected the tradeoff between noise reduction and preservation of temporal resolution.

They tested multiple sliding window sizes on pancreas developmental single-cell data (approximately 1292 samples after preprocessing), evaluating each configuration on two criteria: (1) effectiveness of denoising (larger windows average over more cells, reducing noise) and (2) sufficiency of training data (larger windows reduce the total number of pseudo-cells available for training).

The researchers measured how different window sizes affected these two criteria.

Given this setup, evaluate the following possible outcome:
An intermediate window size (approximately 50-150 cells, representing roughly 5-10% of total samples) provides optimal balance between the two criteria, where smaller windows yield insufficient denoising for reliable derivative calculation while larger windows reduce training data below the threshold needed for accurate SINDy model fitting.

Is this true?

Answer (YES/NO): NO